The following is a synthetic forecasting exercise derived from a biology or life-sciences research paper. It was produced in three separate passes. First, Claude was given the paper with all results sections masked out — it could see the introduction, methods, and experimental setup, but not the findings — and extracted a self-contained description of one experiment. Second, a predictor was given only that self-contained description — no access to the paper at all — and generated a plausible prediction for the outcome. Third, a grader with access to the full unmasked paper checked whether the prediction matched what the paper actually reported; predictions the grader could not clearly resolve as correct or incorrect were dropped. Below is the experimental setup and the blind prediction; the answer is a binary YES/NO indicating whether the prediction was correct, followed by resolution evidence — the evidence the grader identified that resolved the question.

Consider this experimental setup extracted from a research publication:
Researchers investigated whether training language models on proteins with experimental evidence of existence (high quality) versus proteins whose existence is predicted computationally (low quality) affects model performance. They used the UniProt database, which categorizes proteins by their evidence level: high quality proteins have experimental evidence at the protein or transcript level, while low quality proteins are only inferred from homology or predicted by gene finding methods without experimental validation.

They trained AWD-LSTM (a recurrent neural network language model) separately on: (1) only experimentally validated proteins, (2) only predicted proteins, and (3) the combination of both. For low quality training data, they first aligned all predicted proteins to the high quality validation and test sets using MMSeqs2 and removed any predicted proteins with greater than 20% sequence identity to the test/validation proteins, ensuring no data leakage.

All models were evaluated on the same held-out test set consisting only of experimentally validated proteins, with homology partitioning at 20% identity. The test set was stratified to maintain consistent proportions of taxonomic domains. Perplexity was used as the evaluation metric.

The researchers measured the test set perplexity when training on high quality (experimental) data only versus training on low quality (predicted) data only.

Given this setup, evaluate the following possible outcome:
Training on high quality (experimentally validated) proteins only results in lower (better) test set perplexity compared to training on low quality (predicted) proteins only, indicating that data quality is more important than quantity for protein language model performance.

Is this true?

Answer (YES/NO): NO